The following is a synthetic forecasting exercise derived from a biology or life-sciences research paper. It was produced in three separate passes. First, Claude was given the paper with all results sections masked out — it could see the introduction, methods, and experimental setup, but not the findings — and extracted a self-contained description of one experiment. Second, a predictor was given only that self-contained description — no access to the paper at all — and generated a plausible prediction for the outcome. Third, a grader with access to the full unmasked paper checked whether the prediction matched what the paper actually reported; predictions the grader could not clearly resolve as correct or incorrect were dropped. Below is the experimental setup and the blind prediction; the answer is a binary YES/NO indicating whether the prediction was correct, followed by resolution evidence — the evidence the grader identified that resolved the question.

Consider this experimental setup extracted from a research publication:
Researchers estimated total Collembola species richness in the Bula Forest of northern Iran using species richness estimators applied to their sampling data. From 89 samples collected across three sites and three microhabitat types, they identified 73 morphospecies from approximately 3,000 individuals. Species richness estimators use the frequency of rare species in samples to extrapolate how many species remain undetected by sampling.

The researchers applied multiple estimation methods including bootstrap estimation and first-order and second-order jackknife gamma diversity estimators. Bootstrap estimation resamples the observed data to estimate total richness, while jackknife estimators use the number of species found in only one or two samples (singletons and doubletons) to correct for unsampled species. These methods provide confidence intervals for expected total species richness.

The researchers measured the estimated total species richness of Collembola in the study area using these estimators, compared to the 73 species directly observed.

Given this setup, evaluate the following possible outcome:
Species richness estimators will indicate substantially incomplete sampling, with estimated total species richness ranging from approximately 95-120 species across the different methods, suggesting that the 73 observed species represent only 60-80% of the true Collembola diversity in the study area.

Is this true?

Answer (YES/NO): NO